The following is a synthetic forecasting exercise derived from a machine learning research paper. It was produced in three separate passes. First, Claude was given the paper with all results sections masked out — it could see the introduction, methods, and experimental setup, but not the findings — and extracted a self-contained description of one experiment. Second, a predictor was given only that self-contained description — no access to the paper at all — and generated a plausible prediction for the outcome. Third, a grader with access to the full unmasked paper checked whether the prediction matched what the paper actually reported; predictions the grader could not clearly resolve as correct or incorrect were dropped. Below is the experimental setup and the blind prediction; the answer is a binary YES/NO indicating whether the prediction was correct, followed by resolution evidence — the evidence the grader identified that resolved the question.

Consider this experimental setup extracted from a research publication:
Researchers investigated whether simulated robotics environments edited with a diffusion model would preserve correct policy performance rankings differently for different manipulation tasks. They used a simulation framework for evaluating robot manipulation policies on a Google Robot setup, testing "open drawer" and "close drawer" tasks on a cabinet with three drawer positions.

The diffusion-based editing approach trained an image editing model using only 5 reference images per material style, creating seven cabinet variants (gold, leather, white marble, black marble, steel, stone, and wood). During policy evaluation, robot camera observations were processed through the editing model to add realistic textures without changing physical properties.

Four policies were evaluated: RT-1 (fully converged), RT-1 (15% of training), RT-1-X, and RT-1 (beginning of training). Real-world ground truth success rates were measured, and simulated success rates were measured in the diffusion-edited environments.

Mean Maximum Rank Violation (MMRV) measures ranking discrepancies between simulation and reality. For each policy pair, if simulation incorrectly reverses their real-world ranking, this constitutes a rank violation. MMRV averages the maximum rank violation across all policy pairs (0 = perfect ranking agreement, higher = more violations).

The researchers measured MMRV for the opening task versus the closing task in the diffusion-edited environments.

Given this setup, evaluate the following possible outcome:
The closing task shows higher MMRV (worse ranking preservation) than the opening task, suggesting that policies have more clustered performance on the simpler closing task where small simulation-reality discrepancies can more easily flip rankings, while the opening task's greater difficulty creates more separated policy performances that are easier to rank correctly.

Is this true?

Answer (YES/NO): NO